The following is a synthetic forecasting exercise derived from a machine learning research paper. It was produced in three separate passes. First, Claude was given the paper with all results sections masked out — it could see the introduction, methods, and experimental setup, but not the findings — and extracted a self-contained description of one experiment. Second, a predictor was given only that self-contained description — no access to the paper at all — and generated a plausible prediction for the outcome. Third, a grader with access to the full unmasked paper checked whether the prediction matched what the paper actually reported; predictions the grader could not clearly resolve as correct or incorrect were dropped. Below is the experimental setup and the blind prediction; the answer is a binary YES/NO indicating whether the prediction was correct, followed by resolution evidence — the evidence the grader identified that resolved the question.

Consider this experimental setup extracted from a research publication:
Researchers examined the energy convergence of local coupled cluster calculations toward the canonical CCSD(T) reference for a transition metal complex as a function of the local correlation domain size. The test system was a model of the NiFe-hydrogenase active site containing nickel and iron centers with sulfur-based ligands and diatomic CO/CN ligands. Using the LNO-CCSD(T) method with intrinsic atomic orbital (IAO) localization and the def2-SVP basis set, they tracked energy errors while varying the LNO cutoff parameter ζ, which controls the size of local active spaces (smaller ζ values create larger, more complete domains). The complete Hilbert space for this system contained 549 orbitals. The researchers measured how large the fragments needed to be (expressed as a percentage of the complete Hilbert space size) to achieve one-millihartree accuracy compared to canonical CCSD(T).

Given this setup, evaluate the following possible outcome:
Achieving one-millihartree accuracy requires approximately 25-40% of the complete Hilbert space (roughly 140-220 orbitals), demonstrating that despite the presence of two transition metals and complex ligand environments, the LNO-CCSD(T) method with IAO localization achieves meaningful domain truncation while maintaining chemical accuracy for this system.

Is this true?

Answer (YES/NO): NO